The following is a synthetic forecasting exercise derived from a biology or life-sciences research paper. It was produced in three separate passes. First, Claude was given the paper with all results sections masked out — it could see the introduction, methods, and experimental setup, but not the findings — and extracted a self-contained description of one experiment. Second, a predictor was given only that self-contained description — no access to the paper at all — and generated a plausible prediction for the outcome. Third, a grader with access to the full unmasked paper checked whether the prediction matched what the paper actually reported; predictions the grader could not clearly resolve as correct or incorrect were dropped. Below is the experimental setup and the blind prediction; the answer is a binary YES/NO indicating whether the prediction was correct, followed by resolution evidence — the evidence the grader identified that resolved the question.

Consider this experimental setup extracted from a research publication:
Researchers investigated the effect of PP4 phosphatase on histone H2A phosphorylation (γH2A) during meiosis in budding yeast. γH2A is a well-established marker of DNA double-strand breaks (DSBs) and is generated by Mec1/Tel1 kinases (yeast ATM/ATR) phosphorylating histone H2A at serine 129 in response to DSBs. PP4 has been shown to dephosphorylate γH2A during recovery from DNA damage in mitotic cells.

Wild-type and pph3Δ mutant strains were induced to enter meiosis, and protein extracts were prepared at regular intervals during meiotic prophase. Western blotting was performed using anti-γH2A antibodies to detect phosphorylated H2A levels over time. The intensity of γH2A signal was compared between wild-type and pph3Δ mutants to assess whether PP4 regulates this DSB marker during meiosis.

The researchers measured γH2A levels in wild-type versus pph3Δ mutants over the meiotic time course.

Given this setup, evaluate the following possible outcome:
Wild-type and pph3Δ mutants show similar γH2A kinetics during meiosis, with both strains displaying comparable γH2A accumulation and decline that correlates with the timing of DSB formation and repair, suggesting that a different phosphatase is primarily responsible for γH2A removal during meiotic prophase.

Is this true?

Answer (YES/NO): NO